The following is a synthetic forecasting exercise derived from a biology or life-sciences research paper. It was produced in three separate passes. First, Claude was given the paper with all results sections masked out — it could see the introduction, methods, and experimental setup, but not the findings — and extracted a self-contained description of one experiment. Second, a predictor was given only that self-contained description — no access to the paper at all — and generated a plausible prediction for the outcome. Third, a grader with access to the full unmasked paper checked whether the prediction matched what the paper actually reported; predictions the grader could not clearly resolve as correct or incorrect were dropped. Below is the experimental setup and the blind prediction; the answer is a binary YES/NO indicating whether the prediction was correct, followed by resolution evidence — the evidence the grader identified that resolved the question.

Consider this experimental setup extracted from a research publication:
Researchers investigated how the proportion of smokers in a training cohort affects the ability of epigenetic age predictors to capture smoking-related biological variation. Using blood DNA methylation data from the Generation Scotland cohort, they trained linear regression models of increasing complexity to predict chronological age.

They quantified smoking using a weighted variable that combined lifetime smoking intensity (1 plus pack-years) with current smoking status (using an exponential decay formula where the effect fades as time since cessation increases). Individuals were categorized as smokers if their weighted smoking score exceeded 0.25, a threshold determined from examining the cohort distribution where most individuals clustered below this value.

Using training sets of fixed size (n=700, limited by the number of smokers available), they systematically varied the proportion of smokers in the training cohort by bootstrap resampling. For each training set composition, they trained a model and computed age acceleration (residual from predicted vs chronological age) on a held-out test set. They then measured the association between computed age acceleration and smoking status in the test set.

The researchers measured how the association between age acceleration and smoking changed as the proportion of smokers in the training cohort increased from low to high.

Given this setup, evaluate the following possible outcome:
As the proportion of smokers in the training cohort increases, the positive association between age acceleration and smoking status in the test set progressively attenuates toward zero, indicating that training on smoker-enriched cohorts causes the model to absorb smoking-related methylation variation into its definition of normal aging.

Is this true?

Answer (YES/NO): YES